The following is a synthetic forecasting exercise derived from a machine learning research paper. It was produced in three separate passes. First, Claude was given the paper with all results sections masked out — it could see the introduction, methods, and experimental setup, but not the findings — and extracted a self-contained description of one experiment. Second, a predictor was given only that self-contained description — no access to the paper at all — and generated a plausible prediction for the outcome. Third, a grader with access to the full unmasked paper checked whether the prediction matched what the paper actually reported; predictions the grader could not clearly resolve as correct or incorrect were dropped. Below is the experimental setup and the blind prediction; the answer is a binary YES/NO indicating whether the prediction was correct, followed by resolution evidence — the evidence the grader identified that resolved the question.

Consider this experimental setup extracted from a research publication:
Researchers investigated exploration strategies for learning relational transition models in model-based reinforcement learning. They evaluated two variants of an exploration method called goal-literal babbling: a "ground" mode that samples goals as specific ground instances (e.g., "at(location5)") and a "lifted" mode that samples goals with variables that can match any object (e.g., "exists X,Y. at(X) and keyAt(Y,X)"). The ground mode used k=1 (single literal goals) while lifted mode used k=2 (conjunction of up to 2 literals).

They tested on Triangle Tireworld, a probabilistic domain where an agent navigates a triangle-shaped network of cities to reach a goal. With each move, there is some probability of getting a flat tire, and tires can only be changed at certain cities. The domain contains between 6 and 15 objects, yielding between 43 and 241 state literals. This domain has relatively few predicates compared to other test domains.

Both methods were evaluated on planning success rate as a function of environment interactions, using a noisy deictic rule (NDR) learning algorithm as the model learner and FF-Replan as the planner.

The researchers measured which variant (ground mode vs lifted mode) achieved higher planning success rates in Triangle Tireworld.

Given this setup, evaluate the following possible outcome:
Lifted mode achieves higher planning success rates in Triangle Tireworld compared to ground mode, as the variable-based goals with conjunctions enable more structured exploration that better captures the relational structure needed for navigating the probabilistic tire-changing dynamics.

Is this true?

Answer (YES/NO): NO